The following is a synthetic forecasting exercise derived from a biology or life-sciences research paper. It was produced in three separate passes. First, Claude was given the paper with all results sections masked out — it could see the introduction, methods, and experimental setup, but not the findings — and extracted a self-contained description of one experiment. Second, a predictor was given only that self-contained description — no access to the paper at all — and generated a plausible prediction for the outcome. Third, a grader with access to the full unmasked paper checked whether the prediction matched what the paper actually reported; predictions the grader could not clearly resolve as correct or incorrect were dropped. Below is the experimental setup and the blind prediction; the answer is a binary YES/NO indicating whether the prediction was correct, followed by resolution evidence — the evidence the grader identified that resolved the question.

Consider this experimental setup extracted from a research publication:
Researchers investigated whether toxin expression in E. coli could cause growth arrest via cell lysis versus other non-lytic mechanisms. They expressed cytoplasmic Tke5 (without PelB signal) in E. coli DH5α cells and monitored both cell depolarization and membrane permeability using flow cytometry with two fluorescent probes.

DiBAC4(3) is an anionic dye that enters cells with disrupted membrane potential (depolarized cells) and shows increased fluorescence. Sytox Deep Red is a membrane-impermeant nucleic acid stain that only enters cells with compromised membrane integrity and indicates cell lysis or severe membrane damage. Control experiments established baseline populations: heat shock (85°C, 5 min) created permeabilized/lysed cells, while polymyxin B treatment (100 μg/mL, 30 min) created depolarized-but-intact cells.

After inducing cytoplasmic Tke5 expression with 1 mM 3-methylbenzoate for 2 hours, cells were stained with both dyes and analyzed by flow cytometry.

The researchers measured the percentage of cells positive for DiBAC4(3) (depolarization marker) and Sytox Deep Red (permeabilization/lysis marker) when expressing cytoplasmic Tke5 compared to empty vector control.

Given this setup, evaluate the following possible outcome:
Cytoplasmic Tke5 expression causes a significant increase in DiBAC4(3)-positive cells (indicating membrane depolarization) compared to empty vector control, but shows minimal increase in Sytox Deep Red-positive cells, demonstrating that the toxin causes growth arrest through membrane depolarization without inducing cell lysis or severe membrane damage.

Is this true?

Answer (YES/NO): YES